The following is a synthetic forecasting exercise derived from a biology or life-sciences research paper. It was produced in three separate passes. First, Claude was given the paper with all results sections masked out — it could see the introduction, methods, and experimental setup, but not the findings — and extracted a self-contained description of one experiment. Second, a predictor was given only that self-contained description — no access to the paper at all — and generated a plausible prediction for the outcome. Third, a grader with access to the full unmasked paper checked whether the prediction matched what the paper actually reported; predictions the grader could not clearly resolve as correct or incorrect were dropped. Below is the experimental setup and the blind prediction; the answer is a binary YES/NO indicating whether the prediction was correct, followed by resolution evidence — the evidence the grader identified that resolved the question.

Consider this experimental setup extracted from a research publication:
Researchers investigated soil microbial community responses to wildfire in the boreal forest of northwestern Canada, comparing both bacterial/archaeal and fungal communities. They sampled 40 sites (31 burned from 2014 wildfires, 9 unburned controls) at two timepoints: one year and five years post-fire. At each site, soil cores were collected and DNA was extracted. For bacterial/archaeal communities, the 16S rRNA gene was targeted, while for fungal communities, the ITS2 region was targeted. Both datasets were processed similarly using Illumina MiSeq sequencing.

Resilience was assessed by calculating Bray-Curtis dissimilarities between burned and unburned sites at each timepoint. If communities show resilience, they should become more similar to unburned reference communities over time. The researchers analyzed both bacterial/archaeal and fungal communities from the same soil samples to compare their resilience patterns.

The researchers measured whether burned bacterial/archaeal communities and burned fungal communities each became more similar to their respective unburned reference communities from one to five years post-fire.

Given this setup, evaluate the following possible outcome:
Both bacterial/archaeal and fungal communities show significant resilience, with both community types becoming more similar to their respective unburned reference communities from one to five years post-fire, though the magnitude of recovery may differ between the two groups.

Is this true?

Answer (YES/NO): NO